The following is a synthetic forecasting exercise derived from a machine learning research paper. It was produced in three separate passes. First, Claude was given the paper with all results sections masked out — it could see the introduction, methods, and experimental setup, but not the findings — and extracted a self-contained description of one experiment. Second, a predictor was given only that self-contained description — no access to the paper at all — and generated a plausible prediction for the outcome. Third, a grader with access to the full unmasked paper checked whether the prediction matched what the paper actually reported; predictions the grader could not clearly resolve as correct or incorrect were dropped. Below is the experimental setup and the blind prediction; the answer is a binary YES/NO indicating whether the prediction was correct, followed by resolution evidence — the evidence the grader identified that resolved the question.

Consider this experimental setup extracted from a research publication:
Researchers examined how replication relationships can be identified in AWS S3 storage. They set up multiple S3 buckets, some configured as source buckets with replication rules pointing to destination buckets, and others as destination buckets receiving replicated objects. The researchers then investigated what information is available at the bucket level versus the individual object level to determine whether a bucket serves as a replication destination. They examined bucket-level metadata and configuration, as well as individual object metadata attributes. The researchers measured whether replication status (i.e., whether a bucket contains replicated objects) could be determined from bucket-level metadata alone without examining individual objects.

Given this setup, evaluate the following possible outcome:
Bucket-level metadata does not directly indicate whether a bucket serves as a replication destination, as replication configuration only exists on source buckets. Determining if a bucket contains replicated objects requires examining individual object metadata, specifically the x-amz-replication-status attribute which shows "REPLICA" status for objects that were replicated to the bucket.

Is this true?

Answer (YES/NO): YES